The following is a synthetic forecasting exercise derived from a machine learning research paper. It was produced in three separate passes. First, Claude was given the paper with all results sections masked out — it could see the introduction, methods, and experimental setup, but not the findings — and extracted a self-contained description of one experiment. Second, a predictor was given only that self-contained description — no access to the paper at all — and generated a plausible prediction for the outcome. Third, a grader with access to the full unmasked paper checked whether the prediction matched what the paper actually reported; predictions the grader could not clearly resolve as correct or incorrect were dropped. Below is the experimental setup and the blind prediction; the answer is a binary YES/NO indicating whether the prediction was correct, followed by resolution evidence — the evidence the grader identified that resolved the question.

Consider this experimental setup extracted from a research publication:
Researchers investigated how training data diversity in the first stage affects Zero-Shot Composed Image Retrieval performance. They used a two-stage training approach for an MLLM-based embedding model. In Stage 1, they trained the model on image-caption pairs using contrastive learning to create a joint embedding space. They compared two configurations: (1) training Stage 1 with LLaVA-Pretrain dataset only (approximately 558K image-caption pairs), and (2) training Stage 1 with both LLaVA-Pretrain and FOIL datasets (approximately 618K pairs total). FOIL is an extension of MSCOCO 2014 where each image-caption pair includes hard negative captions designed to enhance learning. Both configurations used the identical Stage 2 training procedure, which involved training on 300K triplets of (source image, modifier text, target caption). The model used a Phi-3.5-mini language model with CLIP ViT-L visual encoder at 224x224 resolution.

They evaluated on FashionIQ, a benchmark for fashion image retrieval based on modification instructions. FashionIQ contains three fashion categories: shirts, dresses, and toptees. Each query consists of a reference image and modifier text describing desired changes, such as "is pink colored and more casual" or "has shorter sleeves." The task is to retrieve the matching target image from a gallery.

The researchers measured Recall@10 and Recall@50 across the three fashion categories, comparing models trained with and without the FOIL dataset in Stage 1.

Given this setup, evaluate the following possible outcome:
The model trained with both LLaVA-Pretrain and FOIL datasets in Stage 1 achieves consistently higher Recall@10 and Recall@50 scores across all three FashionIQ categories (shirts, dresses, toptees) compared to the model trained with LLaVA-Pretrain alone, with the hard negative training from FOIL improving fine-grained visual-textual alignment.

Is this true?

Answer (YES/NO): YES